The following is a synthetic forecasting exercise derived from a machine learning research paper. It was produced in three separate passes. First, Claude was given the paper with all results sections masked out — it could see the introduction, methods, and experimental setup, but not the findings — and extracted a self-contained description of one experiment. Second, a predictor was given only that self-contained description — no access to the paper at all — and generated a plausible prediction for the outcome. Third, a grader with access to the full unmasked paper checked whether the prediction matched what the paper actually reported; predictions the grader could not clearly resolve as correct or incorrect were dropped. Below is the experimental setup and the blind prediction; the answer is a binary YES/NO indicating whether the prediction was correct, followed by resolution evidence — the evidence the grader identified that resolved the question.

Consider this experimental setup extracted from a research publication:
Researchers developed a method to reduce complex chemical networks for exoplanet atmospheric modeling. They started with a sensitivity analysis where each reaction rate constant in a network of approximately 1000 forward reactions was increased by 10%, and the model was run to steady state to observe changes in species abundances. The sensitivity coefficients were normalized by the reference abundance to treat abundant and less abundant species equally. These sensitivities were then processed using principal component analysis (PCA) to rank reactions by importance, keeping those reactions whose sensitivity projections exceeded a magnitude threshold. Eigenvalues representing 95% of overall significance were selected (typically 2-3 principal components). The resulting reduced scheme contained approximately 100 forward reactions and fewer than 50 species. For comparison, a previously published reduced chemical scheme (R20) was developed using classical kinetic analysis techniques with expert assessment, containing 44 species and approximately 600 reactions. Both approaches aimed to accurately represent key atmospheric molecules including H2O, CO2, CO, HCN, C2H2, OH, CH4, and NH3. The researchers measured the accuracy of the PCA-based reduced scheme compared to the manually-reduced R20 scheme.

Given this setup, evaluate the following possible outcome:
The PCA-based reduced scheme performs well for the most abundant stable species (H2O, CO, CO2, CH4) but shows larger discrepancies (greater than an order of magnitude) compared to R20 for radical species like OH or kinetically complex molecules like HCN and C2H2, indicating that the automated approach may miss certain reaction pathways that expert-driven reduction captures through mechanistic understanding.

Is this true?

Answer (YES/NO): NO